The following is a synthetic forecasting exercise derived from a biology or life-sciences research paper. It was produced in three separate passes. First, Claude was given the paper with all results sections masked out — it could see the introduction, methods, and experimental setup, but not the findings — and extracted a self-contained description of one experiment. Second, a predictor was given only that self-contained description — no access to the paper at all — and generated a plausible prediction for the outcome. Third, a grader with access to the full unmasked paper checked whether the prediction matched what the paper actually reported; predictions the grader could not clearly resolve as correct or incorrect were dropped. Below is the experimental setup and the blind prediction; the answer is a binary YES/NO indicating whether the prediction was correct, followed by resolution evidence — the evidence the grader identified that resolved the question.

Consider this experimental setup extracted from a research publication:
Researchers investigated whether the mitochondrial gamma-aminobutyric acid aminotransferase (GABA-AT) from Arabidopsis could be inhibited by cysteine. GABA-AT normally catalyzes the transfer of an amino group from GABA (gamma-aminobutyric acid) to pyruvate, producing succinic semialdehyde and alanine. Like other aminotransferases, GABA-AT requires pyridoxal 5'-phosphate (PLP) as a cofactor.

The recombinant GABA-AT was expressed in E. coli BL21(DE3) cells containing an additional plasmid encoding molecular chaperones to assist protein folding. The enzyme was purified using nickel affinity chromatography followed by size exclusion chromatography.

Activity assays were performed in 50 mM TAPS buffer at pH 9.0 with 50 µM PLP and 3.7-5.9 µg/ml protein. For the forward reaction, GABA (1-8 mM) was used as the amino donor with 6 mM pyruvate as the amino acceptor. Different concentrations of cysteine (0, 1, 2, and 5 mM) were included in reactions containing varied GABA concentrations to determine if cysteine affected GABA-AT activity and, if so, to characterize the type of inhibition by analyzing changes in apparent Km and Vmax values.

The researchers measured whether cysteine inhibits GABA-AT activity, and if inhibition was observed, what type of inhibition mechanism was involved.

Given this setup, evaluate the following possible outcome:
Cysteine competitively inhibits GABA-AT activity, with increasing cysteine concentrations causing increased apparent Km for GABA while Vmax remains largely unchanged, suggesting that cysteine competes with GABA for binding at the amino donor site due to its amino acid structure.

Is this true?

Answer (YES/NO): YES